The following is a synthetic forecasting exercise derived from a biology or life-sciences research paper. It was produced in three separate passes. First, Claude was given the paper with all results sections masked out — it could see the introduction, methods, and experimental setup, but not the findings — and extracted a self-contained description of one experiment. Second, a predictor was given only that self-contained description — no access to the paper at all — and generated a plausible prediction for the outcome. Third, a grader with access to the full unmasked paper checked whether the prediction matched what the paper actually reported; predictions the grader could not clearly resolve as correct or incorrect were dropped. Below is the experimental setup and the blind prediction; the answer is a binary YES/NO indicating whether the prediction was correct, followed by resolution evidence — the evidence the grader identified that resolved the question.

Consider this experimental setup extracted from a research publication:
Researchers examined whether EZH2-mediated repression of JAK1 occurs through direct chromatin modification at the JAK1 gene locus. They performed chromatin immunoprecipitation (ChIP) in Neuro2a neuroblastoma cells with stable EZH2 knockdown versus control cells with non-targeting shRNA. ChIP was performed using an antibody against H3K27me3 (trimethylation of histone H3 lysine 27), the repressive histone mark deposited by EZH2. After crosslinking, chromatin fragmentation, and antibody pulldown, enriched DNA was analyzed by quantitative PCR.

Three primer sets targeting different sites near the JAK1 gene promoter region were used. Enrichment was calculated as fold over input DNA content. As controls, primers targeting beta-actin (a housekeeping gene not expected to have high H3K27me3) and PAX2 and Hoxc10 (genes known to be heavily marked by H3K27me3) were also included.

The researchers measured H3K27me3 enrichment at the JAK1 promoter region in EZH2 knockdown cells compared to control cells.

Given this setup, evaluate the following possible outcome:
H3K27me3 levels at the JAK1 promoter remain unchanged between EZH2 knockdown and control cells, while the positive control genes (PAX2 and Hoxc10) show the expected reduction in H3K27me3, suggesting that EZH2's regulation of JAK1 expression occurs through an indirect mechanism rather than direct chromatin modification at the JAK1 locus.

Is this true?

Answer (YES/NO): NO